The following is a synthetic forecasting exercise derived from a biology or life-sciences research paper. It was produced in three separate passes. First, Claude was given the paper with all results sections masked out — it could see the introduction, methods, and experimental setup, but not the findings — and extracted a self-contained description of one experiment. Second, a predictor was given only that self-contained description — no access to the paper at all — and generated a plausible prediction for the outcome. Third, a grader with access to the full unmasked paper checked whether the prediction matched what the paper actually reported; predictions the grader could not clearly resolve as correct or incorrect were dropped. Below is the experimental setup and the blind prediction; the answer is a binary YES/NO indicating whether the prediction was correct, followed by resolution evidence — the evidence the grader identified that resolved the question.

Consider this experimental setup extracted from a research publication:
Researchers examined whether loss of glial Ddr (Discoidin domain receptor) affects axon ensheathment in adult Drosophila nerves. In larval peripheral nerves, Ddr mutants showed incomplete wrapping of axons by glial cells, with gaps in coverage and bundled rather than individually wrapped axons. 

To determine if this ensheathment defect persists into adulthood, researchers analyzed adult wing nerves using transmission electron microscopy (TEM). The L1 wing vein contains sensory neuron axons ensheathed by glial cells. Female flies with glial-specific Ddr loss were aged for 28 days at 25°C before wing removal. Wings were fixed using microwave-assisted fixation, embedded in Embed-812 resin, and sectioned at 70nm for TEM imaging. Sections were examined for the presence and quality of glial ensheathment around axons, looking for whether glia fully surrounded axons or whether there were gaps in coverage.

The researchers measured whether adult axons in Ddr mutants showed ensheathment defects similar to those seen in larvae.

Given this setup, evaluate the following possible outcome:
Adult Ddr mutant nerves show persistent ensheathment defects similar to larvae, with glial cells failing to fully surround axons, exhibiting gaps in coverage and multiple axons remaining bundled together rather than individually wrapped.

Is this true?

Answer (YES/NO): NO